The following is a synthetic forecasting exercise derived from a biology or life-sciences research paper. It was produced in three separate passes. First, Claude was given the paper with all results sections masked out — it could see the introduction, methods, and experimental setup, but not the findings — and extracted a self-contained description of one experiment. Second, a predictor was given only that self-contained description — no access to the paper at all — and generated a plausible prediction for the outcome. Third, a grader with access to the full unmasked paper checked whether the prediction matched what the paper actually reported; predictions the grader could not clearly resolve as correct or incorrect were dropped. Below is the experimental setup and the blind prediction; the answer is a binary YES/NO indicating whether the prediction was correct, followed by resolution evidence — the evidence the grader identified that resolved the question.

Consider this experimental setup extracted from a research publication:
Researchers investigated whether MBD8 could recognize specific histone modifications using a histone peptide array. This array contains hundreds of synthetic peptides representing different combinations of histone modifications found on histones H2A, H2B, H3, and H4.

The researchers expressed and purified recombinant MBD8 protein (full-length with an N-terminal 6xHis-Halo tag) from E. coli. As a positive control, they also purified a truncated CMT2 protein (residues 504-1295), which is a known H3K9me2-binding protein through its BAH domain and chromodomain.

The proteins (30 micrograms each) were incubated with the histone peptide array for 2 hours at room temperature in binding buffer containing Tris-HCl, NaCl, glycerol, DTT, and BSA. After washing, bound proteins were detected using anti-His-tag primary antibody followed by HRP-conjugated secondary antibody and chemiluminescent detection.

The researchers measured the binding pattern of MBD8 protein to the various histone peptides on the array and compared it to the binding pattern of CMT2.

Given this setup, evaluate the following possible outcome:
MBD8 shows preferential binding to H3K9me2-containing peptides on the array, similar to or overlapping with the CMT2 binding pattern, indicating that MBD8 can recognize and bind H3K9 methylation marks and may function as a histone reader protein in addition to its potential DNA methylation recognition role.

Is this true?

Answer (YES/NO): NO